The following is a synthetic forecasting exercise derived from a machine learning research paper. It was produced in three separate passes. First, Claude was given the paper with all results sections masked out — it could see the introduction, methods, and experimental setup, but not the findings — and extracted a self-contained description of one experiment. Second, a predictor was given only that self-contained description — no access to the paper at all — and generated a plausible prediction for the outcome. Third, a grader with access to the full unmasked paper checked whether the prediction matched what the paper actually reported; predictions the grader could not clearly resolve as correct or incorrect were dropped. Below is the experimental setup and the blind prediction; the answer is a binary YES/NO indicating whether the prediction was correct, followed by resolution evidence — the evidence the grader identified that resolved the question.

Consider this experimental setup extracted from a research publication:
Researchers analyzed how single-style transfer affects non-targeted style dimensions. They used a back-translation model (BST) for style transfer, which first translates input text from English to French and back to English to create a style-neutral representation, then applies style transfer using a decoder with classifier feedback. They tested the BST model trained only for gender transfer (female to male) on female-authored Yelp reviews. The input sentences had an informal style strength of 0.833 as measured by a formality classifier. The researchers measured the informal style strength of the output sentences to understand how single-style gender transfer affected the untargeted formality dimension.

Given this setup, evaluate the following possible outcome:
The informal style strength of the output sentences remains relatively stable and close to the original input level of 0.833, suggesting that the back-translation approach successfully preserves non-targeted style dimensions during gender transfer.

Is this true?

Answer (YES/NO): NO